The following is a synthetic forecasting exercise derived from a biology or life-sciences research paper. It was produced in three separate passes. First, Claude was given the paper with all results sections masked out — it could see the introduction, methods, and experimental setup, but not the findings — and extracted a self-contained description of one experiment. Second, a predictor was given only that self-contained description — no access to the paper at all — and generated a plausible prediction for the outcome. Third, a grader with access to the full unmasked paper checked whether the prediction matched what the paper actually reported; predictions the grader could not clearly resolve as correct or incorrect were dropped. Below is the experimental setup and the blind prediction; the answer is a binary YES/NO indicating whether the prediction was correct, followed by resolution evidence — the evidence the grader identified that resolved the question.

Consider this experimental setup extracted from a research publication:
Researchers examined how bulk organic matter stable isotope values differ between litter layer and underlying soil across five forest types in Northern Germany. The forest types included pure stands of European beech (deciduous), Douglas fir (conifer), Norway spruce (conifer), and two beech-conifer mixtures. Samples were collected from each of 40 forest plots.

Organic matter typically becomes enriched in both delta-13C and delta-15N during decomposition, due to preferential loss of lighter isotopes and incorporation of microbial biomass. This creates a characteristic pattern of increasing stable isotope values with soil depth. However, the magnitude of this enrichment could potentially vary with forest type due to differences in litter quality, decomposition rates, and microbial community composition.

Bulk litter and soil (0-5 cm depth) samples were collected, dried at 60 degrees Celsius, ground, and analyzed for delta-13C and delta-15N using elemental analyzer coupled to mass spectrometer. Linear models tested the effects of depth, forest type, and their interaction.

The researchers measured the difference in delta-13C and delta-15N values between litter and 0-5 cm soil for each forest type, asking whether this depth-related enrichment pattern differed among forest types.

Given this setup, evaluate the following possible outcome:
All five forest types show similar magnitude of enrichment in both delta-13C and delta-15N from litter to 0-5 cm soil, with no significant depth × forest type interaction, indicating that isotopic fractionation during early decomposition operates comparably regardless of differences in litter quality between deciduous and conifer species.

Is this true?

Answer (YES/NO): NO